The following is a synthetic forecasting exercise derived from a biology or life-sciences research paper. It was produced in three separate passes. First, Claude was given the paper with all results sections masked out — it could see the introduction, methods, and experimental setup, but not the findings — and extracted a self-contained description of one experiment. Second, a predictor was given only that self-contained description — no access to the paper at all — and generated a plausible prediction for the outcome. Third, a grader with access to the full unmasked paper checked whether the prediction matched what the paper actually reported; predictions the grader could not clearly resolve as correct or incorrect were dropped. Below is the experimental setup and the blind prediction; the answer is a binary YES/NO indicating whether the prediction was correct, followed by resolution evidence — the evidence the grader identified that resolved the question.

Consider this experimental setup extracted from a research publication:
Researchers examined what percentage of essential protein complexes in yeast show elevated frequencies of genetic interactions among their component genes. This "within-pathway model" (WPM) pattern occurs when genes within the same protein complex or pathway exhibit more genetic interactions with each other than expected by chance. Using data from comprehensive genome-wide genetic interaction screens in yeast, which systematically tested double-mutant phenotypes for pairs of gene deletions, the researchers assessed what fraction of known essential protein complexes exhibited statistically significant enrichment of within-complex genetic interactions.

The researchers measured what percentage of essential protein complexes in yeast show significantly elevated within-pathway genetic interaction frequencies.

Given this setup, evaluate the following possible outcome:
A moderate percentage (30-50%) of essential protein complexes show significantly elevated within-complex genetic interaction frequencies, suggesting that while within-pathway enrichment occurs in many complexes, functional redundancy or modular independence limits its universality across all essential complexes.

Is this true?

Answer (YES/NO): NO